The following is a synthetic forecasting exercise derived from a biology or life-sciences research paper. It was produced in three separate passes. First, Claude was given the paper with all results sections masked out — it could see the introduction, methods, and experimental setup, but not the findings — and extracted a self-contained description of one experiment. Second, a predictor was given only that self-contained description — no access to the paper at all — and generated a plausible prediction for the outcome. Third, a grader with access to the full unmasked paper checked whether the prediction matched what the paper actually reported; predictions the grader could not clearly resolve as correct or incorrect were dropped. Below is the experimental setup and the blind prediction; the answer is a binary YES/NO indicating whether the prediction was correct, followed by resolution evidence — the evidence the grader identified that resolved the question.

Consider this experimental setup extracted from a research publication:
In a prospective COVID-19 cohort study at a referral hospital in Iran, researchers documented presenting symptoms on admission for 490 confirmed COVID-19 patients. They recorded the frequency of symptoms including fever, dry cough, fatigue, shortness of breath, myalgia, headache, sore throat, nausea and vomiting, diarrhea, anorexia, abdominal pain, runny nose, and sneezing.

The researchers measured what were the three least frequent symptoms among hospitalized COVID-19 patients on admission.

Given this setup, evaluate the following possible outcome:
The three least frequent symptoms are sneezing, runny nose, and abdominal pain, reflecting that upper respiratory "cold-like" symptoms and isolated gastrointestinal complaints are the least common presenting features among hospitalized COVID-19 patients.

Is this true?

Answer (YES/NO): YES